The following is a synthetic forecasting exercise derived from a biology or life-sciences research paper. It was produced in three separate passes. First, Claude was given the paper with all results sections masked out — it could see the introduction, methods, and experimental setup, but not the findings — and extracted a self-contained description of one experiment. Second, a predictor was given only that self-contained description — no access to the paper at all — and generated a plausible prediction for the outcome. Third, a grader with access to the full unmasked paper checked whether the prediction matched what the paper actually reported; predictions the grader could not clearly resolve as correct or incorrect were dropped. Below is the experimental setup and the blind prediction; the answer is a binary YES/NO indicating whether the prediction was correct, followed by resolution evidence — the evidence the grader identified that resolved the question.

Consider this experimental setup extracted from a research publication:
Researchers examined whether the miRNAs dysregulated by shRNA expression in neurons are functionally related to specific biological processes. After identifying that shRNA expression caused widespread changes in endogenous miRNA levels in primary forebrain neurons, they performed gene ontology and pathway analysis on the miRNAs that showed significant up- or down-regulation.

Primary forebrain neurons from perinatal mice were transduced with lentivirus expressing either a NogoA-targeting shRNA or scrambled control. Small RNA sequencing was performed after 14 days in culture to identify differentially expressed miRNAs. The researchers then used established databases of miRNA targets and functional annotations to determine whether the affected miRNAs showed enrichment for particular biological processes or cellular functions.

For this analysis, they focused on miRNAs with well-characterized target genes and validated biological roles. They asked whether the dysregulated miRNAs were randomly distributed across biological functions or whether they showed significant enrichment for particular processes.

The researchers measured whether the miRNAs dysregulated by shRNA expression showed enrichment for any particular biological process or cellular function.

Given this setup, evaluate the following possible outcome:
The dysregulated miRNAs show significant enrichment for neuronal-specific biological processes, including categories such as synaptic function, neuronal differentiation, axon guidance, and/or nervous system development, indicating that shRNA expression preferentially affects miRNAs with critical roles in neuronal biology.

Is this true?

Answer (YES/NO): YES